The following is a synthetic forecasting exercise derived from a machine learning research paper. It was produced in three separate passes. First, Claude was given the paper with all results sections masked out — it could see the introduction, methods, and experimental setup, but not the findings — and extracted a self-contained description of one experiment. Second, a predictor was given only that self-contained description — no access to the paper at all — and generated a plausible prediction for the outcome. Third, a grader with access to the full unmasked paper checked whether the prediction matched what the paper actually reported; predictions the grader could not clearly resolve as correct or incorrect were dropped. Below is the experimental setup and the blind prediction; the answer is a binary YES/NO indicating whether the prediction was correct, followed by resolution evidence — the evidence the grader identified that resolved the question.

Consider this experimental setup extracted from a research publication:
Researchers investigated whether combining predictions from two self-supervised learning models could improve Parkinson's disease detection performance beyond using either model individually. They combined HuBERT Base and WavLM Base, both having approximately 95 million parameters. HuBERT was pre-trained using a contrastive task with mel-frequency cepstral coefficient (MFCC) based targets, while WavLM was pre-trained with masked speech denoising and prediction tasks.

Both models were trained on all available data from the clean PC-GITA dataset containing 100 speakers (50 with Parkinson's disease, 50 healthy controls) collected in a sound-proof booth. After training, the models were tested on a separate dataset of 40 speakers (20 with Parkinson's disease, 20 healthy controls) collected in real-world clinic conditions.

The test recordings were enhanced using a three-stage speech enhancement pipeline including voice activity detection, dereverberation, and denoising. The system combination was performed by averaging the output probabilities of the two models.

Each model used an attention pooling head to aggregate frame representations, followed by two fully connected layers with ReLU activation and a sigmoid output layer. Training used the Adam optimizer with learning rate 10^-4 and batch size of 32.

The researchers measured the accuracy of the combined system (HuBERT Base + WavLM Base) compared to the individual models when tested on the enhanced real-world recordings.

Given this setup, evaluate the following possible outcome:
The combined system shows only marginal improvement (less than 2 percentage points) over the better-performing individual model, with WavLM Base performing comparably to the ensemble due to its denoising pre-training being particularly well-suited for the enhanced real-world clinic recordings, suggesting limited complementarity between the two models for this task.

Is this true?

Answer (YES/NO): NO